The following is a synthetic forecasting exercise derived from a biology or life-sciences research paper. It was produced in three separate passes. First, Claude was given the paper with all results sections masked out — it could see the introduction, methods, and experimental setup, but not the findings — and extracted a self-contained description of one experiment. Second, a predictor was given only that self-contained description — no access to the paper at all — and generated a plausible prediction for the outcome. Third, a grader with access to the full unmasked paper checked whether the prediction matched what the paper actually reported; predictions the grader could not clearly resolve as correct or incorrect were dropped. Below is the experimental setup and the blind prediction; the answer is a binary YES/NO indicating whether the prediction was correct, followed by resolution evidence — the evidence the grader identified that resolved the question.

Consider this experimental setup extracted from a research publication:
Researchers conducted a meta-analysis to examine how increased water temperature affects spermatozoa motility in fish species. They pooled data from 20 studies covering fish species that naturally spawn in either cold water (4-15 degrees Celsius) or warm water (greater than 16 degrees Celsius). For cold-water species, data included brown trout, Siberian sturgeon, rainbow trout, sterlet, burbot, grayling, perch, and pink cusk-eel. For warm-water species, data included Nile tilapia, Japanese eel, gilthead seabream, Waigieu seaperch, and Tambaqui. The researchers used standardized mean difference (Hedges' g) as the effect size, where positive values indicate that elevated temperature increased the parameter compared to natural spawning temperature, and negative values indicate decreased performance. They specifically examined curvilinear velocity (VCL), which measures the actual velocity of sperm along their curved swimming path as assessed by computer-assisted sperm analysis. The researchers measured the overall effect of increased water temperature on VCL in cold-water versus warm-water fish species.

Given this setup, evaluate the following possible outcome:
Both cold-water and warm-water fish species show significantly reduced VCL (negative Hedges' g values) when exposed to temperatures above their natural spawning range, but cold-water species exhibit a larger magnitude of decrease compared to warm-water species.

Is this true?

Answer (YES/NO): NO